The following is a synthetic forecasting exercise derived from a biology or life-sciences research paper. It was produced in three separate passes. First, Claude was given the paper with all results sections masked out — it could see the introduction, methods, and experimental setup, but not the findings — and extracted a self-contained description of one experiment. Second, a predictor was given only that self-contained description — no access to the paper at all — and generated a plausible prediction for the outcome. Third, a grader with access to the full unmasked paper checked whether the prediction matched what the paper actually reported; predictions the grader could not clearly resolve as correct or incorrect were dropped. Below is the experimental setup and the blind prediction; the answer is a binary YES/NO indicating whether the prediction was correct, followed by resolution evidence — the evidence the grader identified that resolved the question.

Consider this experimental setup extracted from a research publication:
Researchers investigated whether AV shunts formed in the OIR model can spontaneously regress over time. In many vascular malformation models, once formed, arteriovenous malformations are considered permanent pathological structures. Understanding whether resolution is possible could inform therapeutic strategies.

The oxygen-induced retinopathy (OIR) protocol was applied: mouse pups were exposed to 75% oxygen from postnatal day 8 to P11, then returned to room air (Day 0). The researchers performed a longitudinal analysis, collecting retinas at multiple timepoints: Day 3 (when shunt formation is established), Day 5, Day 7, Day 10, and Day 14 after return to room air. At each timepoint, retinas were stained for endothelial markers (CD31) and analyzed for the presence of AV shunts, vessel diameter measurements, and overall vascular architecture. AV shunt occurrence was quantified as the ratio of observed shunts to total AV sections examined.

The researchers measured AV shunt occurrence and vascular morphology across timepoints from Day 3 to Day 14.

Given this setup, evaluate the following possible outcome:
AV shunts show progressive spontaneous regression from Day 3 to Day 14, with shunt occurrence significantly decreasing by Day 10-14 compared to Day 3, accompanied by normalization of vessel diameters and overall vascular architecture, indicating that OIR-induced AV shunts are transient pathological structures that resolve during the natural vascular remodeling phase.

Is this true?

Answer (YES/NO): YES